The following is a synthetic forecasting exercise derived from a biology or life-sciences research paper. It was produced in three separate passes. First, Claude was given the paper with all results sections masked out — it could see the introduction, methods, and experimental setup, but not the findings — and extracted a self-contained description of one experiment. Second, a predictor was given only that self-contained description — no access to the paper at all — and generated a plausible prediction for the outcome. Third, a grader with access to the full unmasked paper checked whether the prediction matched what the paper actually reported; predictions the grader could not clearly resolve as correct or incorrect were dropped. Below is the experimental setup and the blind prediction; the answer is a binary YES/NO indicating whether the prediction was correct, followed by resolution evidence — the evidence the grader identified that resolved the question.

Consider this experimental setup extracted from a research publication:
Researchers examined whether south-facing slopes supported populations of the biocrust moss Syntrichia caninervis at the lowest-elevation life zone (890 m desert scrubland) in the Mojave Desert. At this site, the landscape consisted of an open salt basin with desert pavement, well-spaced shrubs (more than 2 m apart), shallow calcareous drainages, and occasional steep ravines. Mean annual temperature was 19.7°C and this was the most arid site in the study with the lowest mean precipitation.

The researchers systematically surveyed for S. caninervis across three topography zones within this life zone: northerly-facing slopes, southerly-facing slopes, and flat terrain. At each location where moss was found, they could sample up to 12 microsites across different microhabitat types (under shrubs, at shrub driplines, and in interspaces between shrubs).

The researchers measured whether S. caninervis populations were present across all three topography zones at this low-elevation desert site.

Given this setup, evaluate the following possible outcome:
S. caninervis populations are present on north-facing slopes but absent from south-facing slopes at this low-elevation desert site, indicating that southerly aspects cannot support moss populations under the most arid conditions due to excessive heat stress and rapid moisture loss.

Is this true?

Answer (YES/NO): YES